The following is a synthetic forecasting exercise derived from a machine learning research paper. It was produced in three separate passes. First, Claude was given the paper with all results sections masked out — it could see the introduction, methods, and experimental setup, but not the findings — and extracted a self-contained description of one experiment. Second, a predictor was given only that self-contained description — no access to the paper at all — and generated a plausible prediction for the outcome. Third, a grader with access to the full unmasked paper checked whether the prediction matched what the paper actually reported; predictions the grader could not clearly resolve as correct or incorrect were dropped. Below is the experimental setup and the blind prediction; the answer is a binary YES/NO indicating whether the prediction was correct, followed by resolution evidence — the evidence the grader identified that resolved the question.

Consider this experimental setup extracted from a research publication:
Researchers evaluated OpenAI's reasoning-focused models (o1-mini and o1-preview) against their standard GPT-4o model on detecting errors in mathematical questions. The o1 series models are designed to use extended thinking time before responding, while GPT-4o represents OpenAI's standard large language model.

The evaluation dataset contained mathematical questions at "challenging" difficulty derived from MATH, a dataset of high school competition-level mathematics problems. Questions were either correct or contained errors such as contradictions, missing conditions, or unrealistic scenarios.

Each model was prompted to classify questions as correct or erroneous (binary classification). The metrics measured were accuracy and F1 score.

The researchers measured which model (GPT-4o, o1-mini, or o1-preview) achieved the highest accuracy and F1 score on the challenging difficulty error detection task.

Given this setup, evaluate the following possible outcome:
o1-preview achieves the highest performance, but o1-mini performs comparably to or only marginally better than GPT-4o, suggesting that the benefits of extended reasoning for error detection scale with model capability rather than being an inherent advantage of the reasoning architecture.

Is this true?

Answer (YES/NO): NO